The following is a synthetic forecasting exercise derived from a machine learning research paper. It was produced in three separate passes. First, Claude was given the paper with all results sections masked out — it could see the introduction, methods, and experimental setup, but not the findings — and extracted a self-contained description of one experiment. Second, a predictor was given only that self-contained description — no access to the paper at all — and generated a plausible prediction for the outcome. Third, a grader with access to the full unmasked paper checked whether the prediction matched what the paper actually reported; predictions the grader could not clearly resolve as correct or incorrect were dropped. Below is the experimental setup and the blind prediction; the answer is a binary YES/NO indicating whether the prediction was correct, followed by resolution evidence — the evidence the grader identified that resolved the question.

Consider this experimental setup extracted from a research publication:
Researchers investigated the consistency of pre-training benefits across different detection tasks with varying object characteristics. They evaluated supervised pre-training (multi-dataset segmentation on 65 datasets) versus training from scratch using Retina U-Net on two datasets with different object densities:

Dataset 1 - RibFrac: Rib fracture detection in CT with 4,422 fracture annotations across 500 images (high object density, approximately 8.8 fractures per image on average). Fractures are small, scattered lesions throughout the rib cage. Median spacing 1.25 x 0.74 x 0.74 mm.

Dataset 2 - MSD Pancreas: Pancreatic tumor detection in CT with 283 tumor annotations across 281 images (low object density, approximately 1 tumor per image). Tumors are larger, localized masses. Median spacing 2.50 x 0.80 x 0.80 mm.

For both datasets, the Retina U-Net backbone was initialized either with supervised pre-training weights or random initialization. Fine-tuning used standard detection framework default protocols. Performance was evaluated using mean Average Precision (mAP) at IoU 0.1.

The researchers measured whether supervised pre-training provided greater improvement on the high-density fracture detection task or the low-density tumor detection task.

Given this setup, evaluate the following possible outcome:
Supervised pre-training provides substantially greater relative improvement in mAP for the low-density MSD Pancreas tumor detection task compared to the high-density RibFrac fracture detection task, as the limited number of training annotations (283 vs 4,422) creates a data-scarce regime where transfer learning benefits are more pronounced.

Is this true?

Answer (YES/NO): YES